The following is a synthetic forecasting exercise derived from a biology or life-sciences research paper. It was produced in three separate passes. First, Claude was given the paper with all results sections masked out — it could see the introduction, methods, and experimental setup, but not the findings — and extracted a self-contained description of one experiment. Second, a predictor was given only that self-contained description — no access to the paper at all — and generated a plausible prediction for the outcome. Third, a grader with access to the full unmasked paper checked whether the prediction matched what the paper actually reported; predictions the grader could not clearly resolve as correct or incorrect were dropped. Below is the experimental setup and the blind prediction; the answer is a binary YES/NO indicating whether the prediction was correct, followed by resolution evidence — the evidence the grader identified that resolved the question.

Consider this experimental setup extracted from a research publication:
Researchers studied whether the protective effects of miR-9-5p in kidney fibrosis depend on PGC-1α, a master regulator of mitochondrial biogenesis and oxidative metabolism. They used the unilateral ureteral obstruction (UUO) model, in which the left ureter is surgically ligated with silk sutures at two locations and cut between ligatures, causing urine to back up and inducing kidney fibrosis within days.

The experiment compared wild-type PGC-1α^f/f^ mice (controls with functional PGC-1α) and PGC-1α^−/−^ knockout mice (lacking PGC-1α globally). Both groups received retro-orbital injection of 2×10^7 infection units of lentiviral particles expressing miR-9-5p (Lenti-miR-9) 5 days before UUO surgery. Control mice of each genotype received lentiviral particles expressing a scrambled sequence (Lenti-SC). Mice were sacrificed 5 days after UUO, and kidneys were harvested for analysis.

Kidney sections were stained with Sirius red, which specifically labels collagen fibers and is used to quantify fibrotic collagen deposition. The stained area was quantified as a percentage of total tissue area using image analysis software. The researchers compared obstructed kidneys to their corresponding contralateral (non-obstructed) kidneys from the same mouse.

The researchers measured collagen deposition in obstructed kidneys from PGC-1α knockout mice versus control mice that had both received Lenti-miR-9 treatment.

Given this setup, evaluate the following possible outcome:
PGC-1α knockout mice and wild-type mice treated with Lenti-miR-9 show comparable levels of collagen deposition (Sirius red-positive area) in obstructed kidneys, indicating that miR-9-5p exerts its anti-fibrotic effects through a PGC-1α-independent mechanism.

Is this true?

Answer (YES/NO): NO